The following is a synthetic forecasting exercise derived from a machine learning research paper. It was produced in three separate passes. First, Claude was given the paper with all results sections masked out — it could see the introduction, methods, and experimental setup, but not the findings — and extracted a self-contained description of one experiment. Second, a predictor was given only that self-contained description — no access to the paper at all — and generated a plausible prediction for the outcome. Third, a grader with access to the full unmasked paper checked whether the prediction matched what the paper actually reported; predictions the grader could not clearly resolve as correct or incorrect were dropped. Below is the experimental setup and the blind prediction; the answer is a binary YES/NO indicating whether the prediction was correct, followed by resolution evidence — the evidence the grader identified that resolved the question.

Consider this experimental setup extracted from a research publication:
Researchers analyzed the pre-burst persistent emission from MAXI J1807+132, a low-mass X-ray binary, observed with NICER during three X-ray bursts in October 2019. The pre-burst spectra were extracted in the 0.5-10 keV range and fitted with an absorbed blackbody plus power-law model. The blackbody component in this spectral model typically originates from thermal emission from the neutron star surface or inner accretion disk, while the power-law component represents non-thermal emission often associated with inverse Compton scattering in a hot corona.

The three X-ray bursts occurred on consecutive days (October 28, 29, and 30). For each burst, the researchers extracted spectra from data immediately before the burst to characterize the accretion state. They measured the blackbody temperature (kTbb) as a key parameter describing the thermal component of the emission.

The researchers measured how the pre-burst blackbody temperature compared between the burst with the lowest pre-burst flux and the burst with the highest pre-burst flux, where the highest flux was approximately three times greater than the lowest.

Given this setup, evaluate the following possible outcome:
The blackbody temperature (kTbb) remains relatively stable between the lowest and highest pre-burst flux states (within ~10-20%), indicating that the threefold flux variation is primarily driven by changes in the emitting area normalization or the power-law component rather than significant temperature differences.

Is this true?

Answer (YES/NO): NO